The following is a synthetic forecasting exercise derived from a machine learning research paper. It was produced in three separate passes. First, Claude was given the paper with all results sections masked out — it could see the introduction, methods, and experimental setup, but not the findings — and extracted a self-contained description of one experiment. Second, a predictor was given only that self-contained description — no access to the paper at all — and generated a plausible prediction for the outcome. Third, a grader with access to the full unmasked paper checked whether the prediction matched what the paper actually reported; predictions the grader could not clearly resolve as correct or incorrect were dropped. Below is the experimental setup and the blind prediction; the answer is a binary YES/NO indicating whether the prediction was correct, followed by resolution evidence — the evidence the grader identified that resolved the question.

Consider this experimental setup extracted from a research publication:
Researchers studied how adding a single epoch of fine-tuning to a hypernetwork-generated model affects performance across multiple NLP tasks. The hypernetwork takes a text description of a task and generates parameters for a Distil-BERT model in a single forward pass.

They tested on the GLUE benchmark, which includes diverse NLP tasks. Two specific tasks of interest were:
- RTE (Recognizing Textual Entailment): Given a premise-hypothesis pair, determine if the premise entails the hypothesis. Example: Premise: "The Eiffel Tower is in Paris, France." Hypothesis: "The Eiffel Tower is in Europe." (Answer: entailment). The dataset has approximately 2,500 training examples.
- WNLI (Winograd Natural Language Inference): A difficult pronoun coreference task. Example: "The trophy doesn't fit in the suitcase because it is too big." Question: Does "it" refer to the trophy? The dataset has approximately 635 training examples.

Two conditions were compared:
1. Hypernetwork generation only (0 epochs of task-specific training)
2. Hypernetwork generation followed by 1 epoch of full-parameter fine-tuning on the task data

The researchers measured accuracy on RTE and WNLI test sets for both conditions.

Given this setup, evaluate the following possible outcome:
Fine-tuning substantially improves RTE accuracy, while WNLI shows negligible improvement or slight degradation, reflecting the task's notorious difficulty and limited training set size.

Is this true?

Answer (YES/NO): NO